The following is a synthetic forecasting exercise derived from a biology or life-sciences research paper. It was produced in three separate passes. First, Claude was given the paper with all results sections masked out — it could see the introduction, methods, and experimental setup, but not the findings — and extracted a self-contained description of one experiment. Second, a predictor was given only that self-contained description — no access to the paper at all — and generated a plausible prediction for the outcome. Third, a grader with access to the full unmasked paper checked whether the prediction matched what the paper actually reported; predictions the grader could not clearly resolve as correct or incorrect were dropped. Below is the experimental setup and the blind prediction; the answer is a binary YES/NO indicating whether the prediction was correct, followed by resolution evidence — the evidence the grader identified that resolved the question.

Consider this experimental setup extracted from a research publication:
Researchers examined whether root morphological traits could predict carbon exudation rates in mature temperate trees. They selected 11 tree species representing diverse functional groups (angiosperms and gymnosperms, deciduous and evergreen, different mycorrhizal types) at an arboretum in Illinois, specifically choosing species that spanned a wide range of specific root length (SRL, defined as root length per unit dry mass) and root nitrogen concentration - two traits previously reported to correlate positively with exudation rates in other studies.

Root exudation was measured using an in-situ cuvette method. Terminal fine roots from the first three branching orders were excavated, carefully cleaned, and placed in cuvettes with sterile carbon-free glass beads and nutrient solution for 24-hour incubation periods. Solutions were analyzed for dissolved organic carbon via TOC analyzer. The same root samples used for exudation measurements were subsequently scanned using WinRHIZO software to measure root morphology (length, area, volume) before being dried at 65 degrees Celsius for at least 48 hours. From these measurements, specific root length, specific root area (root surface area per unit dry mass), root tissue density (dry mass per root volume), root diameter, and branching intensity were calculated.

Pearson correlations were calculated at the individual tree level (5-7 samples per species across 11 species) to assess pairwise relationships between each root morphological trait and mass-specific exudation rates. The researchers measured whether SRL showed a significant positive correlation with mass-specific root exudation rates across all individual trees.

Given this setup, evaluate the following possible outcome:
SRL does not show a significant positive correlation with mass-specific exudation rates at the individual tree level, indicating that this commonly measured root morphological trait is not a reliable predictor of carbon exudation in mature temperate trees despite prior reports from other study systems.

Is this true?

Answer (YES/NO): YES